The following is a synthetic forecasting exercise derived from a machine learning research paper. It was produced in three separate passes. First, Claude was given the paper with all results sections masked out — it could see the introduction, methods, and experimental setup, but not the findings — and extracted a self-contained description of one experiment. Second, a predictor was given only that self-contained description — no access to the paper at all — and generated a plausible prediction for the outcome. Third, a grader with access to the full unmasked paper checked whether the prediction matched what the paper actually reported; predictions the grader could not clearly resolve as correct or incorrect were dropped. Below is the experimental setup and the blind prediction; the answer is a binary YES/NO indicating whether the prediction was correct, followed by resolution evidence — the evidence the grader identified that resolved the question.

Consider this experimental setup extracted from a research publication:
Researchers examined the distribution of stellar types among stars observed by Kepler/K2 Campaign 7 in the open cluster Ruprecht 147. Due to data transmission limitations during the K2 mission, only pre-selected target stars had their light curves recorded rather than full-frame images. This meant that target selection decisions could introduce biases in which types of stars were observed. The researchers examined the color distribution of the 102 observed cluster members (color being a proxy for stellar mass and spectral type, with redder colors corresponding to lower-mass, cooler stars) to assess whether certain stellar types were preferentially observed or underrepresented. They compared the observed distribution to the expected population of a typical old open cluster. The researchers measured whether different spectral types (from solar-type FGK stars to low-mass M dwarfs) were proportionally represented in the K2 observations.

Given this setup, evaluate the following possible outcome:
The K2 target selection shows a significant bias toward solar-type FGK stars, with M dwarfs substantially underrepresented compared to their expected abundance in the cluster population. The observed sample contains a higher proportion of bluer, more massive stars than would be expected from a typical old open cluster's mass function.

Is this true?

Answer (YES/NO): YES